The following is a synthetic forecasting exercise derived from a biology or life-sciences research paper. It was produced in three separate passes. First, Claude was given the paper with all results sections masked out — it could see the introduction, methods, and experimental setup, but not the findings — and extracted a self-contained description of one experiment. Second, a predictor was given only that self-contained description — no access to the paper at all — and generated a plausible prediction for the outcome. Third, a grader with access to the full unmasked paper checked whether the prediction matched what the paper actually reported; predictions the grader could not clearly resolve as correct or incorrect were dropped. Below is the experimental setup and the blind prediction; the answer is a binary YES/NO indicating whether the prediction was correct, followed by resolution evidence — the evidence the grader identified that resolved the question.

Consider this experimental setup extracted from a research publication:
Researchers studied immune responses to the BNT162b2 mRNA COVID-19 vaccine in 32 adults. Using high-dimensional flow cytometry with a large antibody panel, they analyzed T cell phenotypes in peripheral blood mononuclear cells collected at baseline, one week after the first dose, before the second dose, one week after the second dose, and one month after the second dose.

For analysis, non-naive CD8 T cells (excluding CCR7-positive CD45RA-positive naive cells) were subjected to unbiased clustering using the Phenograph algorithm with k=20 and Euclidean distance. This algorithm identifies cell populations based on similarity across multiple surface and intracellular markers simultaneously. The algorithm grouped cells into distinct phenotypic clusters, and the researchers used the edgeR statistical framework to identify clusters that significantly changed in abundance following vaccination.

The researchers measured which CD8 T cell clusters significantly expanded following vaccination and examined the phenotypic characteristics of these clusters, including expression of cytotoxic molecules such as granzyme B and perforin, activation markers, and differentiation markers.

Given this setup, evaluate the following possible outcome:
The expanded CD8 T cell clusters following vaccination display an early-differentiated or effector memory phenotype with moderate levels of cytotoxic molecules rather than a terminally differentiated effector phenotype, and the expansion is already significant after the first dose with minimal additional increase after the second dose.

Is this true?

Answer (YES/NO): NO